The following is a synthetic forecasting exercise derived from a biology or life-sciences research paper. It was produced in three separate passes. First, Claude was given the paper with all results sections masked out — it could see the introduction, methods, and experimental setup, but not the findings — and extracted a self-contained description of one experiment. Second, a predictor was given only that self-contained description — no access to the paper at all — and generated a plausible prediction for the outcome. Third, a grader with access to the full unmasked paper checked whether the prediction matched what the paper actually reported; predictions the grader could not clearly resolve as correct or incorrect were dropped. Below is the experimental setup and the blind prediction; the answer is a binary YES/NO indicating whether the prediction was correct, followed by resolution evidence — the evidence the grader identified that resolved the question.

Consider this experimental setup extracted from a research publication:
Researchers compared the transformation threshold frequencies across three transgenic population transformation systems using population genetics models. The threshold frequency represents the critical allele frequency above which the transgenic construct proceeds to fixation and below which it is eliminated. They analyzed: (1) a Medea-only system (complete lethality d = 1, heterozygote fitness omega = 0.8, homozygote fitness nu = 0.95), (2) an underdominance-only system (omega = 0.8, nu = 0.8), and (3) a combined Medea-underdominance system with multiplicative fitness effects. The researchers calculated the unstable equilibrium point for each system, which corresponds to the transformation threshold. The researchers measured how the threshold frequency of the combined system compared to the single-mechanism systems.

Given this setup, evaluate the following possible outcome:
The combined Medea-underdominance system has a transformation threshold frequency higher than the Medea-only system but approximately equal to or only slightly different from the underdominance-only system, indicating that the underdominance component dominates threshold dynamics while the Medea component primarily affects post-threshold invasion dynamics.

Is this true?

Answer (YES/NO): NO